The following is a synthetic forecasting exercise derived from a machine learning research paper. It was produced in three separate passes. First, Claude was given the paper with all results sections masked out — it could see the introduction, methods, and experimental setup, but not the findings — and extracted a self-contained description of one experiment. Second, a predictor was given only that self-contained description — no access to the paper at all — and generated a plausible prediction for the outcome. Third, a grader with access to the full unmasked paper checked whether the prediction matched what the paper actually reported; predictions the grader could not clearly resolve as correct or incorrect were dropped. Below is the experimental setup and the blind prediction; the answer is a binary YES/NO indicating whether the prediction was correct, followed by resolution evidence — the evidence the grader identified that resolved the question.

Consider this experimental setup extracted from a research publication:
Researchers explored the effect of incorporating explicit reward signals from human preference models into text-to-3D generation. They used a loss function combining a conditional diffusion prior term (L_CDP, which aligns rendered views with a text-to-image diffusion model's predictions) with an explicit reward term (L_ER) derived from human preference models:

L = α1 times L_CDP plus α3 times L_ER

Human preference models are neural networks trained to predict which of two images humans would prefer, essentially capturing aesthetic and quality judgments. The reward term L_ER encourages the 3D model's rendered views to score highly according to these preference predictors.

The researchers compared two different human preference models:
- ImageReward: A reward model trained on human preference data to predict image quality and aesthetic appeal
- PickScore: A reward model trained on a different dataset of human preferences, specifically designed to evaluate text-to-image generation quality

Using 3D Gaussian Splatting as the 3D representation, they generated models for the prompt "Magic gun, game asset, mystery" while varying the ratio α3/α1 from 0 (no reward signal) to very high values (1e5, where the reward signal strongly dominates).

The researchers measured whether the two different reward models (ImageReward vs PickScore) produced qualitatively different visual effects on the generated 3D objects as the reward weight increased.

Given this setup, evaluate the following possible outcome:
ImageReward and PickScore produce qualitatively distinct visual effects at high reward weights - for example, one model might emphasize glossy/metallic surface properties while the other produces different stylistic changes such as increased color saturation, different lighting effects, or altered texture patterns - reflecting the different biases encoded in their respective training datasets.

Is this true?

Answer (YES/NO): YES